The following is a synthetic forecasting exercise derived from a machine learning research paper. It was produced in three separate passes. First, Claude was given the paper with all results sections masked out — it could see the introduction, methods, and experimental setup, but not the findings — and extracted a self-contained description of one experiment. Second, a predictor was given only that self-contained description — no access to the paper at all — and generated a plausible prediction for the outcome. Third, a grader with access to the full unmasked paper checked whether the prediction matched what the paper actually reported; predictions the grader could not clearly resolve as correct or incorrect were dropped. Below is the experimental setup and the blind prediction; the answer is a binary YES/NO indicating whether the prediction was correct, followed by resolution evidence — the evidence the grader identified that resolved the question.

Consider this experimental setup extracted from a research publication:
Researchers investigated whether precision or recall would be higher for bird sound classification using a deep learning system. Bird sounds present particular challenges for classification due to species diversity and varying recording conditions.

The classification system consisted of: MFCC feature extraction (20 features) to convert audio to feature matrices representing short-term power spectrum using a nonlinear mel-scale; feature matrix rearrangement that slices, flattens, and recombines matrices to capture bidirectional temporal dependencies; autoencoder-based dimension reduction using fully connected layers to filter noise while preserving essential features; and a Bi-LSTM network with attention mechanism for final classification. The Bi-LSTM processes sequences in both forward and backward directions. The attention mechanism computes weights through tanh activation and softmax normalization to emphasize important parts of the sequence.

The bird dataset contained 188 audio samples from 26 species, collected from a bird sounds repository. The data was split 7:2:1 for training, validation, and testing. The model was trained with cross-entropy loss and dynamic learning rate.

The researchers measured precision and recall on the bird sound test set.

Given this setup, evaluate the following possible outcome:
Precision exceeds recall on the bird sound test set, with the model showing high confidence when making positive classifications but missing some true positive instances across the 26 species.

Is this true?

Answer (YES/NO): YES